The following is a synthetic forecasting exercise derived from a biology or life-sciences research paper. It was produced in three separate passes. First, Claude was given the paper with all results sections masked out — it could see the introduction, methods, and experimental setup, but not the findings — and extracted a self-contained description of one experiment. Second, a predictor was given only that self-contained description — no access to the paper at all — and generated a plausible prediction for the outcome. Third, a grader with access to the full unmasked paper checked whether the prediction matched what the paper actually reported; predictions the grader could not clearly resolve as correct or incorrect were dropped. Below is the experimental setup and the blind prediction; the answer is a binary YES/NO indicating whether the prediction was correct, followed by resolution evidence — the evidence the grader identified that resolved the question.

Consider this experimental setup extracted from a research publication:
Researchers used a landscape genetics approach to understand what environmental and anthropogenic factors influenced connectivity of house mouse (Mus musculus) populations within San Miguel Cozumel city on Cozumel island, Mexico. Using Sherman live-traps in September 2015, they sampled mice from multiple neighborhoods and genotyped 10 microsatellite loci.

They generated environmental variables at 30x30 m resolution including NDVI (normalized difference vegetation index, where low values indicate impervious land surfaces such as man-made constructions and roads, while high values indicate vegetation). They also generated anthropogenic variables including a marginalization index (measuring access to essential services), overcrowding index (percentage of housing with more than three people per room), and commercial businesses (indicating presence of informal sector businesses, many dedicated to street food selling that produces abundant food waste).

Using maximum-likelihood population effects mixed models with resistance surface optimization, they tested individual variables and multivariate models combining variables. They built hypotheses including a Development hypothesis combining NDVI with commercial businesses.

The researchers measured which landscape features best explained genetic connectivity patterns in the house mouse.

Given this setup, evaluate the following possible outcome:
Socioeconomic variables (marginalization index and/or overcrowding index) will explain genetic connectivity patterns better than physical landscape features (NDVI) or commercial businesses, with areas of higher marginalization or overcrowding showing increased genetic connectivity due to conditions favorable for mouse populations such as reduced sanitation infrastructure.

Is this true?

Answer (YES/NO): NO